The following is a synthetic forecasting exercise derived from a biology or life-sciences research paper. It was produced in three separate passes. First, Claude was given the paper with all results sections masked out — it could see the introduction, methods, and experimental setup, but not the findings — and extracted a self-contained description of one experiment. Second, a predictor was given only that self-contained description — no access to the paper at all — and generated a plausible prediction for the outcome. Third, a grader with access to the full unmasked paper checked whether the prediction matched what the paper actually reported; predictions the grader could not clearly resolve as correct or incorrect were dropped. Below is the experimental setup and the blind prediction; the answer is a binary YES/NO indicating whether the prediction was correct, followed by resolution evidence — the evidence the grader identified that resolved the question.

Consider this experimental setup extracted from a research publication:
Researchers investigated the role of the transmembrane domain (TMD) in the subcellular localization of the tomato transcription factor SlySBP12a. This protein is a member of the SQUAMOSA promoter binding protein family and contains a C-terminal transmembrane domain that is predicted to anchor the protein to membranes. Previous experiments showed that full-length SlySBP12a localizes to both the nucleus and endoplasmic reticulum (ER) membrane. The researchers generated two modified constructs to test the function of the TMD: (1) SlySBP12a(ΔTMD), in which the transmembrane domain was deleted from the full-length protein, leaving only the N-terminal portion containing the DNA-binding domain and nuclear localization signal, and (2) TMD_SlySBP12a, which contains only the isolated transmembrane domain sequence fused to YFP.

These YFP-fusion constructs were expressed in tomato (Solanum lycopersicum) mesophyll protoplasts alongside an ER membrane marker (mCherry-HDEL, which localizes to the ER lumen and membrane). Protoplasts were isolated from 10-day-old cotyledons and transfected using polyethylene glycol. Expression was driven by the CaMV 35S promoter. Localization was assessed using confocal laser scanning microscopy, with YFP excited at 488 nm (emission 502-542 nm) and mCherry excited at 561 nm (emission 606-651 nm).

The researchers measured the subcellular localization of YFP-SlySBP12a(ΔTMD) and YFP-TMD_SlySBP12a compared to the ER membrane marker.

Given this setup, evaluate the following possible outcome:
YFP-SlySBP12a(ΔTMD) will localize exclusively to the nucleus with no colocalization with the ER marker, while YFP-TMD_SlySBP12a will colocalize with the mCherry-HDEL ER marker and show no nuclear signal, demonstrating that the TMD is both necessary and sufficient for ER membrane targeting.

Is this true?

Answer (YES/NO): YES